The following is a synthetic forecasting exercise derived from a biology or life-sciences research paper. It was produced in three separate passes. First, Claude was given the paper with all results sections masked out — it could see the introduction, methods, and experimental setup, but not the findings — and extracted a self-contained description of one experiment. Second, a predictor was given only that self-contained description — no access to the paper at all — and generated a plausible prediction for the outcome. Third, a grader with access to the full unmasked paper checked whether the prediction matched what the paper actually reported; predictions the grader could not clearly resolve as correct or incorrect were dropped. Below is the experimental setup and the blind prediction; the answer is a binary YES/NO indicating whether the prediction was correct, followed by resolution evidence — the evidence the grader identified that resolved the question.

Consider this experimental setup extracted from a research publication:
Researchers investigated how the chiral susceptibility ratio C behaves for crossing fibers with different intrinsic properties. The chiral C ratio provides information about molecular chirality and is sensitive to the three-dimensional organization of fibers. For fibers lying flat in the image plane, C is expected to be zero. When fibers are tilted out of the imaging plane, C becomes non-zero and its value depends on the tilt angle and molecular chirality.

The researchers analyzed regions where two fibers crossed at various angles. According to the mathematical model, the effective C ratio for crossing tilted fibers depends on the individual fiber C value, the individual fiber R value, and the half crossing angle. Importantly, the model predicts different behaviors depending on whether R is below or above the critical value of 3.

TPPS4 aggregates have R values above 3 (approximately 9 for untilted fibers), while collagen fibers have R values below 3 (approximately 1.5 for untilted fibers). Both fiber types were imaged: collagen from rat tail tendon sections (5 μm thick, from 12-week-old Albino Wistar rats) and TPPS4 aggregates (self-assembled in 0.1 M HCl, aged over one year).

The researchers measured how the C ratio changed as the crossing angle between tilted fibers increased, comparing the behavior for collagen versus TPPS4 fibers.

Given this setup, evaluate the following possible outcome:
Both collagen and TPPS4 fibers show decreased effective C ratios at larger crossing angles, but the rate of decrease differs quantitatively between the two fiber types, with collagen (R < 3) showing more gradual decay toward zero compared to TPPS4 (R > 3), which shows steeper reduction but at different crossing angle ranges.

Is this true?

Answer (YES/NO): NO